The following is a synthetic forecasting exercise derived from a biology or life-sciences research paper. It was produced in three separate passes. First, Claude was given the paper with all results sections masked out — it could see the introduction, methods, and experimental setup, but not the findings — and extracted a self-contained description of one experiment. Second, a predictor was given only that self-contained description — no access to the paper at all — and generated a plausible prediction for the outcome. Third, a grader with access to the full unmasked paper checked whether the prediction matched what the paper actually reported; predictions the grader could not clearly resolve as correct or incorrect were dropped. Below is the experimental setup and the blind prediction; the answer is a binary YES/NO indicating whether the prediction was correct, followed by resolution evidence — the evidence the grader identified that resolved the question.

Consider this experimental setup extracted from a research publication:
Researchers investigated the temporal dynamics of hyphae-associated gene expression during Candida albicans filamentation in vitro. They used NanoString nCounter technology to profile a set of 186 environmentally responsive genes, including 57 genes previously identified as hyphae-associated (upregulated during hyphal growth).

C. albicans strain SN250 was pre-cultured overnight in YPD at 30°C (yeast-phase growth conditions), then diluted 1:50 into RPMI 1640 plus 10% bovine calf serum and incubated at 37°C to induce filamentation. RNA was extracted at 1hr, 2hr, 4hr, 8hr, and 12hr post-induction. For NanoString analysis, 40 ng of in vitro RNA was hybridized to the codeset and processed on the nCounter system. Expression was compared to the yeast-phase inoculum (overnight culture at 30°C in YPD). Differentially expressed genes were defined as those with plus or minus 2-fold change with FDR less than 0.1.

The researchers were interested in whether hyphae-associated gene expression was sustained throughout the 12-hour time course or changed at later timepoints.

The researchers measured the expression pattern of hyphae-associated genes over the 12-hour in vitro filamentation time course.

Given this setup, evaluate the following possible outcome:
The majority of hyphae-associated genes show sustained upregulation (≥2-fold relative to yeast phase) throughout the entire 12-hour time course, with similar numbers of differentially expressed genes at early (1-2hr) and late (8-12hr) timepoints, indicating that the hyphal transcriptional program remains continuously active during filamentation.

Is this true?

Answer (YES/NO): NO